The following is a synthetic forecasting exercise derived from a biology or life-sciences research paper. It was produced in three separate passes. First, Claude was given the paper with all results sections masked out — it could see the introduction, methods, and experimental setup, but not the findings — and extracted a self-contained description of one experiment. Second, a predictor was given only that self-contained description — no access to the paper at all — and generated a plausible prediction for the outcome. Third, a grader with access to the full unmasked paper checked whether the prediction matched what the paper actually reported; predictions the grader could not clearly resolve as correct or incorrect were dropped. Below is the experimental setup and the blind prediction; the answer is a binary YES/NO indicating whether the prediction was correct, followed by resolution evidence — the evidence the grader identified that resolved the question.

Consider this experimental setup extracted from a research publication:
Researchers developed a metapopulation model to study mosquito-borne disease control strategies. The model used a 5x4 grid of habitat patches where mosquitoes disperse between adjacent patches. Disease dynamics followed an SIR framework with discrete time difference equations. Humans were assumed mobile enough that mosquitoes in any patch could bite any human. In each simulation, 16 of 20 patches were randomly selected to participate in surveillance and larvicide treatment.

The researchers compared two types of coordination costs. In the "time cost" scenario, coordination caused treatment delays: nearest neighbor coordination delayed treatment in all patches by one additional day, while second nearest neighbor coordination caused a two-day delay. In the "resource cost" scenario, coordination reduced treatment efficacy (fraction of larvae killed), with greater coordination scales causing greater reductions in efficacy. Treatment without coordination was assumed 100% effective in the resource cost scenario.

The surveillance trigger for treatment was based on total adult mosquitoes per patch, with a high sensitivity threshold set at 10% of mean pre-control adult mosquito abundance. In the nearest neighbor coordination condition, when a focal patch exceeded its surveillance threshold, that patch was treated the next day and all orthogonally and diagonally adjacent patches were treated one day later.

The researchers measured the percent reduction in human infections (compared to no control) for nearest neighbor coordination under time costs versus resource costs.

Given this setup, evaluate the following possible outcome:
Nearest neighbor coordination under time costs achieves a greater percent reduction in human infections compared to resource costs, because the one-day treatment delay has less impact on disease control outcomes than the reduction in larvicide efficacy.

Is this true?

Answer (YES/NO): YES